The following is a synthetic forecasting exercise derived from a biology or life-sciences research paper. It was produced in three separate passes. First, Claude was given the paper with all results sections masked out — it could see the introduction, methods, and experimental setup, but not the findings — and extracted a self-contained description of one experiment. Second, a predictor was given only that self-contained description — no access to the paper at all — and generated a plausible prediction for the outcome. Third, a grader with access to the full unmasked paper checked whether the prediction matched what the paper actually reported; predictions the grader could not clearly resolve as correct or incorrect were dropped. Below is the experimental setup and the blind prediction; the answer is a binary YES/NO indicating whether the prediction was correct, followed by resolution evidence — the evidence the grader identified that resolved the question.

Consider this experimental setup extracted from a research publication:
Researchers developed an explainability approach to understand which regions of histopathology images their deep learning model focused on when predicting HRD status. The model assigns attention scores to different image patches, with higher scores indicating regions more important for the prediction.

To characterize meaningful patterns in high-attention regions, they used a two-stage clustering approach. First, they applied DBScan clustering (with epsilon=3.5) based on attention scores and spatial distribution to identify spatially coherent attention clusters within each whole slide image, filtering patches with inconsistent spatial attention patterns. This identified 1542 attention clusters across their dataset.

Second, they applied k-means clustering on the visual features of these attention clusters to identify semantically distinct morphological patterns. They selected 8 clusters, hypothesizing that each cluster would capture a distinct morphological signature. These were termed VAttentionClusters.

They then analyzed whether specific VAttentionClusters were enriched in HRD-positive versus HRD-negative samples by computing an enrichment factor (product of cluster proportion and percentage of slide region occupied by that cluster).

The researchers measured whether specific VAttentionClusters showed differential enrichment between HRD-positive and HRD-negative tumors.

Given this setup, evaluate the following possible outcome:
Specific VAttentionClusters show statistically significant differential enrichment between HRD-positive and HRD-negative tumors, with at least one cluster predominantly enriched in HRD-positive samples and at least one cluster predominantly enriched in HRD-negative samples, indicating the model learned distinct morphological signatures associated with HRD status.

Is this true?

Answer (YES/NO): YES